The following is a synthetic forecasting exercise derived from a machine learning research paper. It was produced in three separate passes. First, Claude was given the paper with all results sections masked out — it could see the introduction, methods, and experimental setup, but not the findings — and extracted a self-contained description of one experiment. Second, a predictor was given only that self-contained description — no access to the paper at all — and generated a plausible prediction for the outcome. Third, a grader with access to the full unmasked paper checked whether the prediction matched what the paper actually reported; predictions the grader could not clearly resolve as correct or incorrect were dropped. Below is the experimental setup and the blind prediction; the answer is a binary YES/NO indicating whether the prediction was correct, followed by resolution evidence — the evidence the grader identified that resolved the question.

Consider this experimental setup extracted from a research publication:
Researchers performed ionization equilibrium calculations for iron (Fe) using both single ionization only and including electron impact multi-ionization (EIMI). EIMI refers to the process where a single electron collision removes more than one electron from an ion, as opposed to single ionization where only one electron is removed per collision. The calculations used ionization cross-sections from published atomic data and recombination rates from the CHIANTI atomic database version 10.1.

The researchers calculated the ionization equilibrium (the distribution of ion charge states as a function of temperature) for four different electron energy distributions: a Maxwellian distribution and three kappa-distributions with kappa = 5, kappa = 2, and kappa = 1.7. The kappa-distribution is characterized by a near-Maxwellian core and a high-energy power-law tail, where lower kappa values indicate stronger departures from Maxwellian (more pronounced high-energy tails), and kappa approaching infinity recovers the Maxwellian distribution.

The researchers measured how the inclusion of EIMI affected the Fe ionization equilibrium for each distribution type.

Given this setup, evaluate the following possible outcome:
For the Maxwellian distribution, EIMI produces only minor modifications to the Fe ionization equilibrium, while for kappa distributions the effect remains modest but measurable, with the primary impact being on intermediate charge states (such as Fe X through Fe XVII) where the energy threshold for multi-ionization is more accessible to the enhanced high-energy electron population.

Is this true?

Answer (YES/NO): NO